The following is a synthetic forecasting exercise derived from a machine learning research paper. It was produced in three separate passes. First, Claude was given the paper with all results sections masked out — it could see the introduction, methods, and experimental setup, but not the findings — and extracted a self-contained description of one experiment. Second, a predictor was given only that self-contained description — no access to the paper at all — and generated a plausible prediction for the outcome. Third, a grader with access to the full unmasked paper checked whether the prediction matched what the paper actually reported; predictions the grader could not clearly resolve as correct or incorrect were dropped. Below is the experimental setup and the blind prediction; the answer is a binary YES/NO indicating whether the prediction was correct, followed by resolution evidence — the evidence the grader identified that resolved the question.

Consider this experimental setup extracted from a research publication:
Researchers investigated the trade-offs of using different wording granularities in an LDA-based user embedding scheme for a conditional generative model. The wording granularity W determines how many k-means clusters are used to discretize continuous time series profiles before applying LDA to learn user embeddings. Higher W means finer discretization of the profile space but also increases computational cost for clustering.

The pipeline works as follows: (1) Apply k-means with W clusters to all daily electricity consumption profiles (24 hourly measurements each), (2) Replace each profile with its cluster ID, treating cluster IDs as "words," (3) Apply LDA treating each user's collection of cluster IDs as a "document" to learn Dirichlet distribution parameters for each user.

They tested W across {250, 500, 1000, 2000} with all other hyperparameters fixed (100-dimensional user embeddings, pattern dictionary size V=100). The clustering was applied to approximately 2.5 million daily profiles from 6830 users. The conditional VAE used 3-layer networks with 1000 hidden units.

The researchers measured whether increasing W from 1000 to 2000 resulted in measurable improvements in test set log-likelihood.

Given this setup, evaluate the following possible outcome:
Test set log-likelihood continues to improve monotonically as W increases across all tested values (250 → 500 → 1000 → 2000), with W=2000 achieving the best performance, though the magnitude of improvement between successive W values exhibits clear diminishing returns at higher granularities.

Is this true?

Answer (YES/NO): NO